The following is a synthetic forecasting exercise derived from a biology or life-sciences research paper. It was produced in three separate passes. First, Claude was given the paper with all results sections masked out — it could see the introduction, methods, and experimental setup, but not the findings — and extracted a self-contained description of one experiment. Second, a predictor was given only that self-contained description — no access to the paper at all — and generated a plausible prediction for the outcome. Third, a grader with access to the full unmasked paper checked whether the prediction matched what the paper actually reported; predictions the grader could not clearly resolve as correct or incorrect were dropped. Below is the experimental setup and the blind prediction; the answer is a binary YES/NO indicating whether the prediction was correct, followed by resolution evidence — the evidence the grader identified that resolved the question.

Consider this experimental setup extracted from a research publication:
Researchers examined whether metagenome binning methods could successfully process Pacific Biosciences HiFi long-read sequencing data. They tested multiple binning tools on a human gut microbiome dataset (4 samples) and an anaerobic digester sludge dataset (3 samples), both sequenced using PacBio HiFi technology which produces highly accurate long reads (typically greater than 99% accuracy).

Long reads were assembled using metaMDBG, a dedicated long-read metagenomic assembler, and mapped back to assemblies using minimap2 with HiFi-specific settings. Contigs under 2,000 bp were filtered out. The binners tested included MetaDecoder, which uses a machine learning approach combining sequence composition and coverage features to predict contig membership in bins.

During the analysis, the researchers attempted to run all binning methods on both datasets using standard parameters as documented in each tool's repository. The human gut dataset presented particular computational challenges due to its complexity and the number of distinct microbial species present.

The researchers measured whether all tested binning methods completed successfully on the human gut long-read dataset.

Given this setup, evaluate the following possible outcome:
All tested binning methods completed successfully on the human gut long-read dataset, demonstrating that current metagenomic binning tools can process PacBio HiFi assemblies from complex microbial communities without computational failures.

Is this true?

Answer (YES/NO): NO